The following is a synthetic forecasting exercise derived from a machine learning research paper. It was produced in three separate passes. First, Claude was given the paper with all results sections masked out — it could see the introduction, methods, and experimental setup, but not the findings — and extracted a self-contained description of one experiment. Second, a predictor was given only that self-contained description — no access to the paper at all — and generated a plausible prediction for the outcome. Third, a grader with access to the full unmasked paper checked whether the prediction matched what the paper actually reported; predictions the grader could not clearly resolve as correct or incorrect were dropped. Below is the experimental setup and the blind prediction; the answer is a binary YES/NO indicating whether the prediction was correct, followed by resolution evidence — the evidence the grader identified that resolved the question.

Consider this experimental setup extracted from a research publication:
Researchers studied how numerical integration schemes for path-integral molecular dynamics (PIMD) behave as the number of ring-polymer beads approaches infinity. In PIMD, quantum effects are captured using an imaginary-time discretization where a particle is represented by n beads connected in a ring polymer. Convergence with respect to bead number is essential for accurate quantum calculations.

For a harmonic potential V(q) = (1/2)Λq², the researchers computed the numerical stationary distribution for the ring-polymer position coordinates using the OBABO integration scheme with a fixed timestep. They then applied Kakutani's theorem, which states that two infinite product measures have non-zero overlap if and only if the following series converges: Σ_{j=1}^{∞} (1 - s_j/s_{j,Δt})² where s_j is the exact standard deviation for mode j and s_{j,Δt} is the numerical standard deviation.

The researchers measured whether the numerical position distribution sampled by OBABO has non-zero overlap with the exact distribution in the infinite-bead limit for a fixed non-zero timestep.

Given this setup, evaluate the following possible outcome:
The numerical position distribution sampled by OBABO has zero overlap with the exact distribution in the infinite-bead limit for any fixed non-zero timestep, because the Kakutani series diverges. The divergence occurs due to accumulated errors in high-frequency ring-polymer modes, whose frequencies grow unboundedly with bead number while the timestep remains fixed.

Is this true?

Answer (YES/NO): YES